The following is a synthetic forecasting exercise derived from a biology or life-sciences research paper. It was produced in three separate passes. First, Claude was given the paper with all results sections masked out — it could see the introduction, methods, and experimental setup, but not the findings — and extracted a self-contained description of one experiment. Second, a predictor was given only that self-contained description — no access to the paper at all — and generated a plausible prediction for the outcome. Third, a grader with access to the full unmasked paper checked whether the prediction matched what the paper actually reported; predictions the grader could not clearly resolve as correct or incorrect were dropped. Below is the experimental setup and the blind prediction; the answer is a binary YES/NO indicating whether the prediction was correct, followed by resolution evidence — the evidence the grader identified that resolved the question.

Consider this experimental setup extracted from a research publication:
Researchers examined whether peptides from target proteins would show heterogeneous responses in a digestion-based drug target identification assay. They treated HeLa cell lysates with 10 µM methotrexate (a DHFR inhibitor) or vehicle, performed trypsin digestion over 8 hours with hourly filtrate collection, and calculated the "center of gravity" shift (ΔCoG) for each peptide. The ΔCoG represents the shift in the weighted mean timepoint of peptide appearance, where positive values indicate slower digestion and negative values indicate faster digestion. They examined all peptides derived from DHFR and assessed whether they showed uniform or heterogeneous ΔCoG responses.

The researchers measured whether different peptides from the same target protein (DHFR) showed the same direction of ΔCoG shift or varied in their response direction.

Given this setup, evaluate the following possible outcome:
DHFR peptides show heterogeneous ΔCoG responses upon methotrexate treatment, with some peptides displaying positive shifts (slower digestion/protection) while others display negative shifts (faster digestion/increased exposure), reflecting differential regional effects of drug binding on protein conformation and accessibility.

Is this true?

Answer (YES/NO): NO